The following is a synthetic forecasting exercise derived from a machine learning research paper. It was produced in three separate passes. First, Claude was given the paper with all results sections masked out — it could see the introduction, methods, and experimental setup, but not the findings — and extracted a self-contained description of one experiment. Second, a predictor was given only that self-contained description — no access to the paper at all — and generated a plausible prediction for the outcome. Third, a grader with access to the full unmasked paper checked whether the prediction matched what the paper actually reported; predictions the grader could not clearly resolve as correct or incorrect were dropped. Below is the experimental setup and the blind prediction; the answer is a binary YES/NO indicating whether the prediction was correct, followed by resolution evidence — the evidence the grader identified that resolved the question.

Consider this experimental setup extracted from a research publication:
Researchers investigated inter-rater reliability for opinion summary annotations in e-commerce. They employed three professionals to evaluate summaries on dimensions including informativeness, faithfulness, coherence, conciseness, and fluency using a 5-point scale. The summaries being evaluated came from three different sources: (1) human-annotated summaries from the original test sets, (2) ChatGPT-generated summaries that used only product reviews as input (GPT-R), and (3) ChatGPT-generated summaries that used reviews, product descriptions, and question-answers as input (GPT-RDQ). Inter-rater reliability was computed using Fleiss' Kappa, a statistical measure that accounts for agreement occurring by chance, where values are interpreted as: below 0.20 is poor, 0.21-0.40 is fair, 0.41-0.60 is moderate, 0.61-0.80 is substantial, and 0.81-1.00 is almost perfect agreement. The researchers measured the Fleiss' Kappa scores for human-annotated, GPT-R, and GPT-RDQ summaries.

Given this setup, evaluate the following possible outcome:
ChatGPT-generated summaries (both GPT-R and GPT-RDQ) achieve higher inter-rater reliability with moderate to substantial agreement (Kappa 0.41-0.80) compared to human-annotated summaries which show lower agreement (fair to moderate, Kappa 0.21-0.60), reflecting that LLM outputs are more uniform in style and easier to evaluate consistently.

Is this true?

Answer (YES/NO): YES